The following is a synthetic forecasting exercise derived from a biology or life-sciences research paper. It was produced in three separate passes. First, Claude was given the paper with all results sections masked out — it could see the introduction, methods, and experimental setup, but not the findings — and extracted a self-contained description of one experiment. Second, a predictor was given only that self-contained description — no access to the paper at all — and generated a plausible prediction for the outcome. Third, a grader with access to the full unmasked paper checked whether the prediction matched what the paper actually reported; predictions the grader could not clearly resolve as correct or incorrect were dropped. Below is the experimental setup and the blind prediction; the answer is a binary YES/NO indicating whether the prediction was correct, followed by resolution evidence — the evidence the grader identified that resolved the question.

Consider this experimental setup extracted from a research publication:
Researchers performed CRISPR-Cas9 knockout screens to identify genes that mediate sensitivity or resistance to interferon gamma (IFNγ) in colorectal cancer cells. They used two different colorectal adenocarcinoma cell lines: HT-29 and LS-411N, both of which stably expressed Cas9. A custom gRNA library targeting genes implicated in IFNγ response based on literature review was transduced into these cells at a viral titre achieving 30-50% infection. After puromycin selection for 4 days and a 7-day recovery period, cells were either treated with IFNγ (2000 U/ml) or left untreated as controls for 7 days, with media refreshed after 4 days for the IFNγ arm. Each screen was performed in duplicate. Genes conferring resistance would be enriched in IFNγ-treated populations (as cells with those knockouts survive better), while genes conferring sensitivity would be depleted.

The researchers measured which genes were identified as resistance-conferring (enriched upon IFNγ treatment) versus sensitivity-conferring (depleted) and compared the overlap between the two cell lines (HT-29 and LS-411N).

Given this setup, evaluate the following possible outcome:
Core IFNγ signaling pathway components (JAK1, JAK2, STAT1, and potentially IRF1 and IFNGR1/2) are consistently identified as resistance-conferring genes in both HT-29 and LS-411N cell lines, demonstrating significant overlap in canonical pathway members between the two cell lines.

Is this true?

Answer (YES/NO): YES